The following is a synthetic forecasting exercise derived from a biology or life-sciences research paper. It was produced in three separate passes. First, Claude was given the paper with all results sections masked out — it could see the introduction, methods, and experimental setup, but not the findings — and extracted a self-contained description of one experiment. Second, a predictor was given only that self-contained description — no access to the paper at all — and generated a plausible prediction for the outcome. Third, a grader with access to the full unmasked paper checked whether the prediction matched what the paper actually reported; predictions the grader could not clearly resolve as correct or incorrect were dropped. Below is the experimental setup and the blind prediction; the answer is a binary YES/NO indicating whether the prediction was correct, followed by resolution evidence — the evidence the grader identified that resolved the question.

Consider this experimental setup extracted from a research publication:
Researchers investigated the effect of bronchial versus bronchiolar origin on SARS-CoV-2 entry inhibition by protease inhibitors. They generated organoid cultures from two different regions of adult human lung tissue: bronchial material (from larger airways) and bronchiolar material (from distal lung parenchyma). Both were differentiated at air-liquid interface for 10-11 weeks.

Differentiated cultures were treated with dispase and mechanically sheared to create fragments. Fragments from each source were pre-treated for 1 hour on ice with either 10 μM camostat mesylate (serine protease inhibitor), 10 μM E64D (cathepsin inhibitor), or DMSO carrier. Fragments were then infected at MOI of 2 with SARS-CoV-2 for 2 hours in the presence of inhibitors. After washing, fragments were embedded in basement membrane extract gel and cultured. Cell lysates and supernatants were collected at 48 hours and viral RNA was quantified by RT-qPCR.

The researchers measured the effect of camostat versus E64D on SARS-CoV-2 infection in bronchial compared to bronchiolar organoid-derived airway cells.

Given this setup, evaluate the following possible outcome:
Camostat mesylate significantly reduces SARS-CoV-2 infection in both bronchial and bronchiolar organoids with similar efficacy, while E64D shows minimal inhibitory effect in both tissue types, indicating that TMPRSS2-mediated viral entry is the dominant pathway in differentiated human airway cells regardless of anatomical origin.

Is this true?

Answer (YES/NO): YES